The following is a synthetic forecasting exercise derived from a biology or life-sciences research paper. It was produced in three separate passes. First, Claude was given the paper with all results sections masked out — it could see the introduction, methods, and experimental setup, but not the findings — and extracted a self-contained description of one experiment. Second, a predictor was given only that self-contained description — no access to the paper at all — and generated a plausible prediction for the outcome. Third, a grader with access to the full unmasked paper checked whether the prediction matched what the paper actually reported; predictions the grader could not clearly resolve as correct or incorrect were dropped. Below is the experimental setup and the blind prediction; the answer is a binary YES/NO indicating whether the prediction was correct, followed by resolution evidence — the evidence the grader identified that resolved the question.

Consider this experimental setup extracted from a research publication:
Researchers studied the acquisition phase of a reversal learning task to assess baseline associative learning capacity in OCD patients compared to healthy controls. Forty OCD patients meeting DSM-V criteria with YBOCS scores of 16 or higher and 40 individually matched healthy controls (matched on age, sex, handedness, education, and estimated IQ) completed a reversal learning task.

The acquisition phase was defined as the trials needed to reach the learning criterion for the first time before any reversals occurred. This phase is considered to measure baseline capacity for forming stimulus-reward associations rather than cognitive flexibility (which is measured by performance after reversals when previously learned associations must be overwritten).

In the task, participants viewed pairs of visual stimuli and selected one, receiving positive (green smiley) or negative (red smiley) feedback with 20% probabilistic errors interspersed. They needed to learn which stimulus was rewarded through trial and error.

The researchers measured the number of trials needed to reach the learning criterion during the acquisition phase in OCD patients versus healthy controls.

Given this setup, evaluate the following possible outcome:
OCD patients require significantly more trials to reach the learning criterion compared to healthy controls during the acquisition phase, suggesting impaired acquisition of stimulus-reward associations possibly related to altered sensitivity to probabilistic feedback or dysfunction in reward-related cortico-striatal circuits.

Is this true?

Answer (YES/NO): NO